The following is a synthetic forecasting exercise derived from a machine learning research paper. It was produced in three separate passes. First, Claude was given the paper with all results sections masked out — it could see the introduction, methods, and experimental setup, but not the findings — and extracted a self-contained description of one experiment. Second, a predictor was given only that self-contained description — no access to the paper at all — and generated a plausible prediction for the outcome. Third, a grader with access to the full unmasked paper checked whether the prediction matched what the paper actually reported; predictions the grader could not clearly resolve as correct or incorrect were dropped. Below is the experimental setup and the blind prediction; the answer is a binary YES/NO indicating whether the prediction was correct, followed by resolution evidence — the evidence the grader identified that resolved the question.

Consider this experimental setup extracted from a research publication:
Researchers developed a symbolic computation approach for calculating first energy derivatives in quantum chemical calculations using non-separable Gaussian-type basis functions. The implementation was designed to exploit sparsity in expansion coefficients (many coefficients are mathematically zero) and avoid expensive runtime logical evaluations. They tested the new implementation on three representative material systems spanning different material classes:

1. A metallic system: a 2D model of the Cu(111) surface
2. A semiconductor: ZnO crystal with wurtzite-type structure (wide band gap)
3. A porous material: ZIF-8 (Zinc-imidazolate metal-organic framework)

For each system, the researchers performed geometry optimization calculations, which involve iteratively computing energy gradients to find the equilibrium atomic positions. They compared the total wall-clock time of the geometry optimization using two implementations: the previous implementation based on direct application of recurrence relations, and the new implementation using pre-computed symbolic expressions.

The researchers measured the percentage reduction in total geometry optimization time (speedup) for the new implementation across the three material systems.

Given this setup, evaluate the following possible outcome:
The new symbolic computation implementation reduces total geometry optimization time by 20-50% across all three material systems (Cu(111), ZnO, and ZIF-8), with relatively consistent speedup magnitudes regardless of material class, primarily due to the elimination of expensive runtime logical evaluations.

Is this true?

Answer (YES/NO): NO